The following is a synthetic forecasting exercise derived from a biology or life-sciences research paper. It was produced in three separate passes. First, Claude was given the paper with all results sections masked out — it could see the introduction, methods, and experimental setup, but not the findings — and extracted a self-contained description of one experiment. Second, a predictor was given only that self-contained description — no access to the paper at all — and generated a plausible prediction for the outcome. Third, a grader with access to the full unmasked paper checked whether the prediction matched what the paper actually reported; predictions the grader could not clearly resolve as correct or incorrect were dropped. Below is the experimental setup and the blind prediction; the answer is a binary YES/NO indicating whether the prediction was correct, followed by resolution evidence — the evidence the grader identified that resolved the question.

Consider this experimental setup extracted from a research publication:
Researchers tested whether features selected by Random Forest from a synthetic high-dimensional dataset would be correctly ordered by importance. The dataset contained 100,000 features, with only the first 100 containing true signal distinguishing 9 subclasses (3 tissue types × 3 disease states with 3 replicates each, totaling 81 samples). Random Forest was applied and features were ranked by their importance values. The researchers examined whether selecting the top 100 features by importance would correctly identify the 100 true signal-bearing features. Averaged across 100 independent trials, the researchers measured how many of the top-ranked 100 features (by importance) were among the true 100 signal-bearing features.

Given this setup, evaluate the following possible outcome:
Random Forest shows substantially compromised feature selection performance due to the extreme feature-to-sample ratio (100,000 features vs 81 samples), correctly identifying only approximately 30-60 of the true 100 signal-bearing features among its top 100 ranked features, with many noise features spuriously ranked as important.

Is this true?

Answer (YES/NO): NO